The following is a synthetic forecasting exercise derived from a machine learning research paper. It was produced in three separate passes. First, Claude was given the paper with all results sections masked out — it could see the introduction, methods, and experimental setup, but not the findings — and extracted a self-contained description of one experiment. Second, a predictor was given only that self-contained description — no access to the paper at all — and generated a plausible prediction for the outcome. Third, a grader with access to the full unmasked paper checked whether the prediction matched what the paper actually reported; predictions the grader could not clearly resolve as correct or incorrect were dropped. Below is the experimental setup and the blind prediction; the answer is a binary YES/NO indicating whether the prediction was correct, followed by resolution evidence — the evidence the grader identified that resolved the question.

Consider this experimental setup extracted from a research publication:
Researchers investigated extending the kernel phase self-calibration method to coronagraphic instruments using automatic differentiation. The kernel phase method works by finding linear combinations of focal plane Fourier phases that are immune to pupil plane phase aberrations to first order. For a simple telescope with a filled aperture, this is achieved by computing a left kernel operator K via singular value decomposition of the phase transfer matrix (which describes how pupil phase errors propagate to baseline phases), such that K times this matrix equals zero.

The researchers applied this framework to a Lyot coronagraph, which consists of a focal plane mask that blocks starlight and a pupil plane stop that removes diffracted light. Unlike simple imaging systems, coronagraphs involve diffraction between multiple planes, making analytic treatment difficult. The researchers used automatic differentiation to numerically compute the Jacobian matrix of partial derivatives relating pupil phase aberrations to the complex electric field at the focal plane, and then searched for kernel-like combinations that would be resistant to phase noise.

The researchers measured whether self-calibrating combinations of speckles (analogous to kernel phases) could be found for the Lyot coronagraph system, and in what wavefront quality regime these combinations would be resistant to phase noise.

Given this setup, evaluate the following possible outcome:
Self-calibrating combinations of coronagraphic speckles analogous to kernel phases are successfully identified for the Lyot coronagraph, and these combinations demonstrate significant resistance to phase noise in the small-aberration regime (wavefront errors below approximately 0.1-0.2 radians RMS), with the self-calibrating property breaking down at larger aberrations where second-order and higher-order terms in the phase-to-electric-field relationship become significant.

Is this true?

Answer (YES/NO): NO